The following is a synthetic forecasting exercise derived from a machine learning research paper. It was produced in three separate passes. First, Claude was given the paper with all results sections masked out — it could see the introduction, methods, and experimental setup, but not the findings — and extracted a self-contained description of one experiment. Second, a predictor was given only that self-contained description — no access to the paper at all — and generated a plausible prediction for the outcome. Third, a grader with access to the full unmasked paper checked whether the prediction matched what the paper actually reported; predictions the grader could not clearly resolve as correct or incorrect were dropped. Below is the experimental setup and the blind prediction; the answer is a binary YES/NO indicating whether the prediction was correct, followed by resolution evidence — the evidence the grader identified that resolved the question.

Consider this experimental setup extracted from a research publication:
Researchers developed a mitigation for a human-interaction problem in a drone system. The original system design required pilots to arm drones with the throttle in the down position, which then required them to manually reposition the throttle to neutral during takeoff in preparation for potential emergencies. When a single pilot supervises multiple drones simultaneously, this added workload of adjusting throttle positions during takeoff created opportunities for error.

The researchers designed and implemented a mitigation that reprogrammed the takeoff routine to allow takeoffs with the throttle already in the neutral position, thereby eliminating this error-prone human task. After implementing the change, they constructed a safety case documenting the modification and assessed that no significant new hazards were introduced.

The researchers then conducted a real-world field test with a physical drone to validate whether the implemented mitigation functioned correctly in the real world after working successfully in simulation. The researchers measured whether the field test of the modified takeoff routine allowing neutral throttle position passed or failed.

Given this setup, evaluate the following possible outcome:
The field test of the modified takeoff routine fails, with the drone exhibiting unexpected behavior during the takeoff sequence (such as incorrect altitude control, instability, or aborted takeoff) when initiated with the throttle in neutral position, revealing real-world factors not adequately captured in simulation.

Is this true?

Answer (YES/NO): NO